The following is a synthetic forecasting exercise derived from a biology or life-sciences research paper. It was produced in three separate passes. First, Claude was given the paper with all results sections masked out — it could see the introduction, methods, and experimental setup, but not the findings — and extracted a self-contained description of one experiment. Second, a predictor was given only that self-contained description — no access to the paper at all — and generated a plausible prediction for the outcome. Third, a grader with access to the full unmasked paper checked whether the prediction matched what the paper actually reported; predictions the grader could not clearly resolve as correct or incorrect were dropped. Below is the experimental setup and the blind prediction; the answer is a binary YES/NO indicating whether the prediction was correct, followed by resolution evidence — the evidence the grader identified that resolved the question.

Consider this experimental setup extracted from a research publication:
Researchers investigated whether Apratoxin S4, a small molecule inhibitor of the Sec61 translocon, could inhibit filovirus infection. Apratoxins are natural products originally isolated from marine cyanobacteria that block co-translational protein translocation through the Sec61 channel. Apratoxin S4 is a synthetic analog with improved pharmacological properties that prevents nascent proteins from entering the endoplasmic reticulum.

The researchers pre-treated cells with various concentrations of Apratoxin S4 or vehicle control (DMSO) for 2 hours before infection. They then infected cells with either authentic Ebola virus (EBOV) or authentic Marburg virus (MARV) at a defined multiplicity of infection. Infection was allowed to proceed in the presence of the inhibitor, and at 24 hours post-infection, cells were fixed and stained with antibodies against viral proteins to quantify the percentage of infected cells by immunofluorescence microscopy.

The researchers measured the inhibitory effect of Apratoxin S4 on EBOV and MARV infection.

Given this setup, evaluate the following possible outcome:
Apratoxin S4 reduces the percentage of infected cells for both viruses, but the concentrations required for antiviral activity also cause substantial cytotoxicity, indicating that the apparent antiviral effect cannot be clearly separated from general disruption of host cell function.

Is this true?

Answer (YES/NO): NO